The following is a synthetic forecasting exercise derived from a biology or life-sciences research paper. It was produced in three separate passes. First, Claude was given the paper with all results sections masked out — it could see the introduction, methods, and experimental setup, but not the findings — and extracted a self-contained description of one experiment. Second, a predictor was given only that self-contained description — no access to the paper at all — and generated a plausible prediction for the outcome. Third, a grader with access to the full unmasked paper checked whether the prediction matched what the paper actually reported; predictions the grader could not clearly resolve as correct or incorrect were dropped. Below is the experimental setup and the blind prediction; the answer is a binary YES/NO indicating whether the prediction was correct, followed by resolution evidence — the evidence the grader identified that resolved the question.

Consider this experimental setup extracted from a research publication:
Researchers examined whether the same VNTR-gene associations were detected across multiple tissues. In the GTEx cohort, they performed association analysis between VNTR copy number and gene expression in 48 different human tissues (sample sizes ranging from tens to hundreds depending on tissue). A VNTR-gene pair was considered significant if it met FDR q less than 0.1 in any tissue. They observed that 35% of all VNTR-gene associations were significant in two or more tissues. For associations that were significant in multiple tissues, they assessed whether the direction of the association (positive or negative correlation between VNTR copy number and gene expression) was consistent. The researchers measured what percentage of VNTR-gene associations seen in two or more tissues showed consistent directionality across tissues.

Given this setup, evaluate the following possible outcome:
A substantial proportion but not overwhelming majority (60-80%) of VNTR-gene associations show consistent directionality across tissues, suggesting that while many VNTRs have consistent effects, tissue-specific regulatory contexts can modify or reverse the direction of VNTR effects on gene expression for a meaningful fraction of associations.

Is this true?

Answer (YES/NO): NO